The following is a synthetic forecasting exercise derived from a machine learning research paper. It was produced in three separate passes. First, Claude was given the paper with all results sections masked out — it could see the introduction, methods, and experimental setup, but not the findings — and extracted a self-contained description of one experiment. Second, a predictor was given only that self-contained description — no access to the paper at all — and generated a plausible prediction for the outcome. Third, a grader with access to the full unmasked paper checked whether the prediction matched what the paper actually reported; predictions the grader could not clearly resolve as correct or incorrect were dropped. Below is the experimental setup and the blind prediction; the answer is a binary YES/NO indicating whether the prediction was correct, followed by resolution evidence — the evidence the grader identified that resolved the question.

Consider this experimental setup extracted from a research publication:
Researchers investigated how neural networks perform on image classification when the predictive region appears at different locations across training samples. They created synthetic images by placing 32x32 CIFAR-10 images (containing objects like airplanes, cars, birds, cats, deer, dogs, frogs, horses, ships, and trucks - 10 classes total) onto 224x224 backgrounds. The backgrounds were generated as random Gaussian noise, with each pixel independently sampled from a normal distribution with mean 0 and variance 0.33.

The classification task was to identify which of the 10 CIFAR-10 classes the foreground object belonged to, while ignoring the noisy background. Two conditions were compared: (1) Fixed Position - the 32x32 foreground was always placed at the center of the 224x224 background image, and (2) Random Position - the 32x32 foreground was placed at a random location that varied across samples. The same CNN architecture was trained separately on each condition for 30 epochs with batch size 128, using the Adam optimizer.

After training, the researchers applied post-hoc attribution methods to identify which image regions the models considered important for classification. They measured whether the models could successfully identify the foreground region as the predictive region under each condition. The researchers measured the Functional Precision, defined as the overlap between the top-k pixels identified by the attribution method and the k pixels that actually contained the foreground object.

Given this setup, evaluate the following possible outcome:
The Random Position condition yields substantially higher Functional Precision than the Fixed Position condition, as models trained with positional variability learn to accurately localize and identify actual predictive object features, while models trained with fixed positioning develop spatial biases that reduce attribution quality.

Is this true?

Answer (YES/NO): NO